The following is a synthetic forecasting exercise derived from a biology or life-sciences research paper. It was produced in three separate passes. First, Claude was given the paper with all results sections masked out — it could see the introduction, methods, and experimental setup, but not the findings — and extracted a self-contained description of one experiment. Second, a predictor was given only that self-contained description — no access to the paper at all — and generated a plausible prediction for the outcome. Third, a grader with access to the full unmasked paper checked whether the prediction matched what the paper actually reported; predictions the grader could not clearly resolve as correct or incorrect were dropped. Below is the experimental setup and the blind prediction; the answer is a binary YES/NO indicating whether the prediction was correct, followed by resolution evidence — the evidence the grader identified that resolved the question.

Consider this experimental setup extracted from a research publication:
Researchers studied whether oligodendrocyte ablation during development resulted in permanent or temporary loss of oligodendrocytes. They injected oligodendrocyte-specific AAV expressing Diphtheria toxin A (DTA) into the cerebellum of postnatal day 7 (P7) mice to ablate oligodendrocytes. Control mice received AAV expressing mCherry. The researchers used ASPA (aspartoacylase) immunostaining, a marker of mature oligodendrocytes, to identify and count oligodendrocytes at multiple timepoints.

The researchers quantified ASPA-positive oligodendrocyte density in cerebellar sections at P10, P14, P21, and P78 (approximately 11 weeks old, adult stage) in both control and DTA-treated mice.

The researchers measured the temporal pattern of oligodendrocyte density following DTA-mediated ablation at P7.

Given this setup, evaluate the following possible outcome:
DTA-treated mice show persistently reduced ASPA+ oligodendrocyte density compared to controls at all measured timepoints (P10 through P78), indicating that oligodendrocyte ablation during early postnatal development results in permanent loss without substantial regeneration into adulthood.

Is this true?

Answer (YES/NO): NO